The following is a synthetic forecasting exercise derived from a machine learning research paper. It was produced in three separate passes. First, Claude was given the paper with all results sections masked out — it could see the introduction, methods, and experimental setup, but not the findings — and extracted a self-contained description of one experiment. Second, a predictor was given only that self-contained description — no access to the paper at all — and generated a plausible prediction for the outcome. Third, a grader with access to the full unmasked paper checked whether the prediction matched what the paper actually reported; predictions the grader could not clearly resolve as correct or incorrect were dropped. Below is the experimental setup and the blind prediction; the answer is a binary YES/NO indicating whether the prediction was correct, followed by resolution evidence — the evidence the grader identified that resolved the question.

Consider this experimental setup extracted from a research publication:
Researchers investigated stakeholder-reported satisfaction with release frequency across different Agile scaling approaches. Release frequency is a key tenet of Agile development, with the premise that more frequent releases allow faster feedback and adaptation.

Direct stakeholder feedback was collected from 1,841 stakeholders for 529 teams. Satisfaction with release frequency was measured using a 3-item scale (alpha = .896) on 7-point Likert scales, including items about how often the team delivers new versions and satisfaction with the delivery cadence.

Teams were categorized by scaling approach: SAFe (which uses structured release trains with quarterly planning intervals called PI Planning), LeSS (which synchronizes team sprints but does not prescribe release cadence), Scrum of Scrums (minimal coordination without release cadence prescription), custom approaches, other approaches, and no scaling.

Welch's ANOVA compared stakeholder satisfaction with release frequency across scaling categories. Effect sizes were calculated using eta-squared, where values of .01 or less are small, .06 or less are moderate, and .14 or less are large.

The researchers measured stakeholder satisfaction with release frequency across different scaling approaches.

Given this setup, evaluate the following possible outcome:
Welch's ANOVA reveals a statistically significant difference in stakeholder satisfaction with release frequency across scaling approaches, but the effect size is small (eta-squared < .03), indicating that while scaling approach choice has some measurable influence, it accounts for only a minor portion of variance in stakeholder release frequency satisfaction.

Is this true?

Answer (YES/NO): NO